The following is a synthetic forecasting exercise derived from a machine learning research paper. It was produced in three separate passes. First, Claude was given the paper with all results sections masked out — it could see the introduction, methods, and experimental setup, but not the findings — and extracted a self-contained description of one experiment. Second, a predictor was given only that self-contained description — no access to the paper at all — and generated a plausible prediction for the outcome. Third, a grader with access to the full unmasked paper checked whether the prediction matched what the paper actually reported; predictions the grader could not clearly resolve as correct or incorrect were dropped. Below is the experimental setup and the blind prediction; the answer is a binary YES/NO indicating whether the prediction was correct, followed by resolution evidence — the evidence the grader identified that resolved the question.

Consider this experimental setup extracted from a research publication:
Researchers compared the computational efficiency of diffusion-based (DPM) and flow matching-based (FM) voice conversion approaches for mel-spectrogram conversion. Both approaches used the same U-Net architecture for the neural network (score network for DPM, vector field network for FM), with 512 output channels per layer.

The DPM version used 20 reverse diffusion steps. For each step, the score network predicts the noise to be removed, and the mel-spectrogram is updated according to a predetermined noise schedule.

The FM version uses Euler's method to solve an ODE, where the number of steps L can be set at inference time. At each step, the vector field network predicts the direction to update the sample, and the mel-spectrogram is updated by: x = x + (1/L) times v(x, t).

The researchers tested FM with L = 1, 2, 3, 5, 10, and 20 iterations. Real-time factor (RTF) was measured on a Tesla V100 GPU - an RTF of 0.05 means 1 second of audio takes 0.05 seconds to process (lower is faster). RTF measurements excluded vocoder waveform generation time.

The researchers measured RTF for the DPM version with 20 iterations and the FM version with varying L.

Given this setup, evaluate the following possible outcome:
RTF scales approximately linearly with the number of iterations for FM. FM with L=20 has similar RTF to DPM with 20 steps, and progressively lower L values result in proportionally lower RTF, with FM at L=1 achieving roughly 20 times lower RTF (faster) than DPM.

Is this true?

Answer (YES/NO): NO